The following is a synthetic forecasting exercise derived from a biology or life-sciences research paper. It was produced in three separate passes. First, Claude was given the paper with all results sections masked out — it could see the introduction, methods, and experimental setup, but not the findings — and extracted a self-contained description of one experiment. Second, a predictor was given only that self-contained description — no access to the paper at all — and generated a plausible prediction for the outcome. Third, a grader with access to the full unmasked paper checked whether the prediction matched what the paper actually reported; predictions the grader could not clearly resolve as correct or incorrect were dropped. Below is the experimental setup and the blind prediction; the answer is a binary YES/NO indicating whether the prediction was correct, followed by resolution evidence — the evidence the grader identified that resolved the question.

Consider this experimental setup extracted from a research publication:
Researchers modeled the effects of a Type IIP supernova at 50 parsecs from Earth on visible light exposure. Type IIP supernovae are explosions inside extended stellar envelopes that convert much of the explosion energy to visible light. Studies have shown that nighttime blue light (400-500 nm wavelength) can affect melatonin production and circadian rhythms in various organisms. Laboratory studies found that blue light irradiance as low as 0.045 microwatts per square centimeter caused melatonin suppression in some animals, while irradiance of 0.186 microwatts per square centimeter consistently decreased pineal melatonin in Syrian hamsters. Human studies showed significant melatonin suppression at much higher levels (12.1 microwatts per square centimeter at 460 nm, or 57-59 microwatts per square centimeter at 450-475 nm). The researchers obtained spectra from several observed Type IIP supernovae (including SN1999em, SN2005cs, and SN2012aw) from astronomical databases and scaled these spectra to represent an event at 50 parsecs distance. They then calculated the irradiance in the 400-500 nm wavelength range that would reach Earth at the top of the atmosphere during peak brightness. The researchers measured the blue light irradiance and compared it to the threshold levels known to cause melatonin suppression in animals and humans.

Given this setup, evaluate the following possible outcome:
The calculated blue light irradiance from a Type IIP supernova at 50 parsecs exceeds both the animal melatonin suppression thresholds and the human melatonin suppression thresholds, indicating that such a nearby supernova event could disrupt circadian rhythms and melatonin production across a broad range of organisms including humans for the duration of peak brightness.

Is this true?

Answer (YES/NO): NO